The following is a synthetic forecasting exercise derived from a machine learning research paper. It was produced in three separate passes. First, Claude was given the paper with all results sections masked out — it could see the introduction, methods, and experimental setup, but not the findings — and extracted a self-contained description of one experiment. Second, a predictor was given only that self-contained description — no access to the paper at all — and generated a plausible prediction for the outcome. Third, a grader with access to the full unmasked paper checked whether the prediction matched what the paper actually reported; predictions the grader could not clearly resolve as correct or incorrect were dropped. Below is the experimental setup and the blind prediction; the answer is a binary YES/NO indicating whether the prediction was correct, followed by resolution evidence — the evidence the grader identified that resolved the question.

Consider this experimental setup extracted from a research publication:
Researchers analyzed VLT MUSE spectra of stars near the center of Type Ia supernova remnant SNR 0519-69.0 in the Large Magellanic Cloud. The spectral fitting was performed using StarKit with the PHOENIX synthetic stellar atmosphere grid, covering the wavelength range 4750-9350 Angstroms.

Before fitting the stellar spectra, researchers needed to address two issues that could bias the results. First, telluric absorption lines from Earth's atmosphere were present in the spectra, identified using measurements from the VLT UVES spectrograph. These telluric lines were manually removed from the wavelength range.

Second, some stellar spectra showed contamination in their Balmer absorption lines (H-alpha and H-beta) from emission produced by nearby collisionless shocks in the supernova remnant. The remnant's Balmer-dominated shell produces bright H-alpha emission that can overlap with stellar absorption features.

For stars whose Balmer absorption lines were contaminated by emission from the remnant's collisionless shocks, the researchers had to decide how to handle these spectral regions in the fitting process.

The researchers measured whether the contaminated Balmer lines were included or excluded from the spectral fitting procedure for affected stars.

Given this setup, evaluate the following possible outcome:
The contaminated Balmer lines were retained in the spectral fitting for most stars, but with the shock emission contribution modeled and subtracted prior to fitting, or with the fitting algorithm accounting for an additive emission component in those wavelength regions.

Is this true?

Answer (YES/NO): NO